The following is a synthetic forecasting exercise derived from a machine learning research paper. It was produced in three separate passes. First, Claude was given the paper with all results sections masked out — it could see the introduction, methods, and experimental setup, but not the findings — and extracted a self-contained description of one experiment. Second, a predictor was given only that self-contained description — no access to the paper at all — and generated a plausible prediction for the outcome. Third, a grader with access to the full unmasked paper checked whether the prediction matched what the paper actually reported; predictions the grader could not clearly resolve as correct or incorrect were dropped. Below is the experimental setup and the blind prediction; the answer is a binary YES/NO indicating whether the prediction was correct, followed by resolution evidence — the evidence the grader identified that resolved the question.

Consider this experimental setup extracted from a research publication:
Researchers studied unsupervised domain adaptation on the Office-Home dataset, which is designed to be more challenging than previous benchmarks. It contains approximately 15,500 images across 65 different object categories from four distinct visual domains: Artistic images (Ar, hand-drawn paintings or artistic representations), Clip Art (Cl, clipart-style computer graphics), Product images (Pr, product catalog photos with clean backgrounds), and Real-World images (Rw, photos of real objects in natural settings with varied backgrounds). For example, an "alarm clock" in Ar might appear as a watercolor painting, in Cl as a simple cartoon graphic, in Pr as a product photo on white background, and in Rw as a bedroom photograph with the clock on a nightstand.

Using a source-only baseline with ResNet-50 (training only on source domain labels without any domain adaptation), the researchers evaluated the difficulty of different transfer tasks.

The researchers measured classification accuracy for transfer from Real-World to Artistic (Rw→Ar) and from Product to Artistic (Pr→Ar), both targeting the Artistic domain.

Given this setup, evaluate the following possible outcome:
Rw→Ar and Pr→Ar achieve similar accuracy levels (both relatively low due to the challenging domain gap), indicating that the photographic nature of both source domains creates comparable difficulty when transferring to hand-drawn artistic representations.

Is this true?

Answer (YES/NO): NO